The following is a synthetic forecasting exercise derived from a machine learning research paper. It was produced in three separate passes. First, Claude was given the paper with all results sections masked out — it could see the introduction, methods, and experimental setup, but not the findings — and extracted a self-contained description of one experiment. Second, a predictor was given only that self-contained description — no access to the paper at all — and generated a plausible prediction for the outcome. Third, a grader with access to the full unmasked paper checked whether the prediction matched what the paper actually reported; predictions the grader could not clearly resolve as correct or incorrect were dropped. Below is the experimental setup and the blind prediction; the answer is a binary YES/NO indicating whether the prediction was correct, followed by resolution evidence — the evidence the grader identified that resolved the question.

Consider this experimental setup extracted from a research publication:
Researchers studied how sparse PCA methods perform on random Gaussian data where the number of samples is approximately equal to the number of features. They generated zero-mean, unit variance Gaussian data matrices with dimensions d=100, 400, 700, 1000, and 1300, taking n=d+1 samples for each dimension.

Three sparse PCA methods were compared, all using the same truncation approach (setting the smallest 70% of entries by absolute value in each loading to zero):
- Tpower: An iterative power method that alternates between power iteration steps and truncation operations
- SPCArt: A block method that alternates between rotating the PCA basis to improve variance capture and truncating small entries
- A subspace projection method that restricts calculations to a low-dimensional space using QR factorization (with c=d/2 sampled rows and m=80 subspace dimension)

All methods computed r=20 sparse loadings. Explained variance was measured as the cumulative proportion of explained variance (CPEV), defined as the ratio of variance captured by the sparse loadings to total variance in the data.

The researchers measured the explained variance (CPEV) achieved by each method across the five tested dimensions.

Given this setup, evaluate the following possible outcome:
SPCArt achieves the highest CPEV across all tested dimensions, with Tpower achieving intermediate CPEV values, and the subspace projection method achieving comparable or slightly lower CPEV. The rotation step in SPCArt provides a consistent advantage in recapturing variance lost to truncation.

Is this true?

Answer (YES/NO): NO